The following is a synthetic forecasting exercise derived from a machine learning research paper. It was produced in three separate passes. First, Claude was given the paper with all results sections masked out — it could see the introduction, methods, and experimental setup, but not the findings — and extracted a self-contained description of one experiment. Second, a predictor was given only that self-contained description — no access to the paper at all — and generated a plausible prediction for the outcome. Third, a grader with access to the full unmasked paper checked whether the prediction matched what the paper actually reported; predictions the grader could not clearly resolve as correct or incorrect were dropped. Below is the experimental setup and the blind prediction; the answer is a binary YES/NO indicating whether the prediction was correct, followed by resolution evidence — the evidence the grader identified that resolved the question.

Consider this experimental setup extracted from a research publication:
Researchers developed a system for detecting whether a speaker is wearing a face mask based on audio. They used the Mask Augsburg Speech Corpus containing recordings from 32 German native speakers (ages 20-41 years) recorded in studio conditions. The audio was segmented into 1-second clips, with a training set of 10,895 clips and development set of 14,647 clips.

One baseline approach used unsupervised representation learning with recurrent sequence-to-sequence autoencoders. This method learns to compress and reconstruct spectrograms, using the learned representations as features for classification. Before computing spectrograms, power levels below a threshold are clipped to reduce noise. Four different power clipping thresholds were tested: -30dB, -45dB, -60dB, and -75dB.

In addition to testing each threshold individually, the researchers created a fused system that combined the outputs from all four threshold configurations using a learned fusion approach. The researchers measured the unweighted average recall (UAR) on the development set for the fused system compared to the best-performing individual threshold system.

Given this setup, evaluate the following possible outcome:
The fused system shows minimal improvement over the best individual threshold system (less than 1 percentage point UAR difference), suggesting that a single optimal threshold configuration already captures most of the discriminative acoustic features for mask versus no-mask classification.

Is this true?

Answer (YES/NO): NO